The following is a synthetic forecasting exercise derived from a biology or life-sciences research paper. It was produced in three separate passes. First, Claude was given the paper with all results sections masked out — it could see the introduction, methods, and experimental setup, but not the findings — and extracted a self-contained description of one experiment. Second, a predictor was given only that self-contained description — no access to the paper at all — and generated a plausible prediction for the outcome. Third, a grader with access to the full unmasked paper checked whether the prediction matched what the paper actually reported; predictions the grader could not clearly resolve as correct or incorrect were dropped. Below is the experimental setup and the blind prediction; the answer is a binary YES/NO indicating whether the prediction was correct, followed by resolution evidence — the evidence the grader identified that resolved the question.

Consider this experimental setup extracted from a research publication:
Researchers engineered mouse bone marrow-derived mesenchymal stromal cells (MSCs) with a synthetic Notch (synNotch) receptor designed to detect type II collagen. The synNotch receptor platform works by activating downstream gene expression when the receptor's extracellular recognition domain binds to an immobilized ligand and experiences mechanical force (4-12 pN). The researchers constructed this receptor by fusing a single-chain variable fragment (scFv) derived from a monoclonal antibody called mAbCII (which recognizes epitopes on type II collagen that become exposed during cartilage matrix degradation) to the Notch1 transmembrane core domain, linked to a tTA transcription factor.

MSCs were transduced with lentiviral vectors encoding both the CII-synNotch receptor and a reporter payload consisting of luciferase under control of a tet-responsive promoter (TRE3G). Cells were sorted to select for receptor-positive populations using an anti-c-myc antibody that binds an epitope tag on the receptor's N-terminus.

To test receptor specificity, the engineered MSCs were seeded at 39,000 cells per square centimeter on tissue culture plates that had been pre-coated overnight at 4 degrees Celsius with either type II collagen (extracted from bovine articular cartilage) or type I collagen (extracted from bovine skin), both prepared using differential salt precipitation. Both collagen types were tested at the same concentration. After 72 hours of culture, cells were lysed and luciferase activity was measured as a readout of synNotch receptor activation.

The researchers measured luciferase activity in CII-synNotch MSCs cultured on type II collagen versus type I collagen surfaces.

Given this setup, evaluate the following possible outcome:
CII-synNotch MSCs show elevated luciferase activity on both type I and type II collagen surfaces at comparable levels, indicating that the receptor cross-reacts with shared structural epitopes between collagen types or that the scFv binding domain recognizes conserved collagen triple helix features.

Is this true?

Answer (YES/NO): NO